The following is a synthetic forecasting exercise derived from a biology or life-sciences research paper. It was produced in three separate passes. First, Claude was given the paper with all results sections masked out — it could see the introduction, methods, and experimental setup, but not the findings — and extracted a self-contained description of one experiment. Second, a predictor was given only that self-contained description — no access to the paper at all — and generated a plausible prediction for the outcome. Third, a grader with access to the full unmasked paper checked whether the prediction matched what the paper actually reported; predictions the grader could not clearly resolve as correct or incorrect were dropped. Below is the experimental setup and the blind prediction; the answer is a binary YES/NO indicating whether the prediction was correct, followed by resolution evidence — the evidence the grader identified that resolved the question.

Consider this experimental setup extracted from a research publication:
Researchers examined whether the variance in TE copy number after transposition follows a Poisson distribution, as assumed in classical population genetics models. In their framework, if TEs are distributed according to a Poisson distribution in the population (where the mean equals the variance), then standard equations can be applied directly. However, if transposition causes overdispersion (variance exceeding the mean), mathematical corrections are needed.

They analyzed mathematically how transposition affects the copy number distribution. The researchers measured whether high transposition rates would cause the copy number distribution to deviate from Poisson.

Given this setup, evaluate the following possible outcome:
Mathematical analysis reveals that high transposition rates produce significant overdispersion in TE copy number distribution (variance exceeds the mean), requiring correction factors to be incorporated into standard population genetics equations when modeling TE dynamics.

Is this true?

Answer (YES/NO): YES